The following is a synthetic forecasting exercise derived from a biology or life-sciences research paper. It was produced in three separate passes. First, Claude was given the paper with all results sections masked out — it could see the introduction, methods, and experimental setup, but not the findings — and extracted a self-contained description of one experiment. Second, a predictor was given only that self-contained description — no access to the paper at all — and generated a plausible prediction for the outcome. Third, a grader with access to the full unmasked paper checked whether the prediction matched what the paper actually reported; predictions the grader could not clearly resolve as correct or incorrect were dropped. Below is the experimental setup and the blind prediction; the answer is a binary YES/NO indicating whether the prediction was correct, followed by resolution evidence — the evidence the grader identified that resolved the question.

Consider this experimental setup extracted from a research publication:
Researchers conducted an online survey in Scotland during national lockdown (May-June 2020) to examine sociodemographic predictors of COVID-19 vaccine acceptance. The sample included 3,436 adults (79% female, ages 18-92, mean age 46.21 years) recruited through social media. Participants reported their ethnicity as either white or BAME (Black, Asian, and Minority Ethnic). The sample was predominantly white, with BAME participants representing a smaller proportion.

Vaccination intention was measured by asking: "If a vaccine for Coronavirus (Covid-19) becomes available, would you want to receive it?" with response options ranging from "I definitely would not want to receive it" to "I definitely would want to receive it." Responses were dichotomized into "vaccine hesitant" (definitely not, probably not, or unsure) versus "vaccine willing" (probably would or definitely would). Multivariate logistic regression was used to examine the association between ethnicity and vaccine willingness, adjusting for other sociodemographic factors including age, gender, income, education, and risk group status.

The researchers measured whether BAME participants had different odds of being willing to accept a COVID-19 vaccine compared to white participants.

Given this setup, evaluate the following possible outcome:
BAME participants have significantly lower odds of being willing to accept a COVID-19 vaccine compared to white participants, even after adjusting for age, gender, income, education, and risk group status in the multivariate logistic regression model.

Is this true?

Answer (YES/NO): YES